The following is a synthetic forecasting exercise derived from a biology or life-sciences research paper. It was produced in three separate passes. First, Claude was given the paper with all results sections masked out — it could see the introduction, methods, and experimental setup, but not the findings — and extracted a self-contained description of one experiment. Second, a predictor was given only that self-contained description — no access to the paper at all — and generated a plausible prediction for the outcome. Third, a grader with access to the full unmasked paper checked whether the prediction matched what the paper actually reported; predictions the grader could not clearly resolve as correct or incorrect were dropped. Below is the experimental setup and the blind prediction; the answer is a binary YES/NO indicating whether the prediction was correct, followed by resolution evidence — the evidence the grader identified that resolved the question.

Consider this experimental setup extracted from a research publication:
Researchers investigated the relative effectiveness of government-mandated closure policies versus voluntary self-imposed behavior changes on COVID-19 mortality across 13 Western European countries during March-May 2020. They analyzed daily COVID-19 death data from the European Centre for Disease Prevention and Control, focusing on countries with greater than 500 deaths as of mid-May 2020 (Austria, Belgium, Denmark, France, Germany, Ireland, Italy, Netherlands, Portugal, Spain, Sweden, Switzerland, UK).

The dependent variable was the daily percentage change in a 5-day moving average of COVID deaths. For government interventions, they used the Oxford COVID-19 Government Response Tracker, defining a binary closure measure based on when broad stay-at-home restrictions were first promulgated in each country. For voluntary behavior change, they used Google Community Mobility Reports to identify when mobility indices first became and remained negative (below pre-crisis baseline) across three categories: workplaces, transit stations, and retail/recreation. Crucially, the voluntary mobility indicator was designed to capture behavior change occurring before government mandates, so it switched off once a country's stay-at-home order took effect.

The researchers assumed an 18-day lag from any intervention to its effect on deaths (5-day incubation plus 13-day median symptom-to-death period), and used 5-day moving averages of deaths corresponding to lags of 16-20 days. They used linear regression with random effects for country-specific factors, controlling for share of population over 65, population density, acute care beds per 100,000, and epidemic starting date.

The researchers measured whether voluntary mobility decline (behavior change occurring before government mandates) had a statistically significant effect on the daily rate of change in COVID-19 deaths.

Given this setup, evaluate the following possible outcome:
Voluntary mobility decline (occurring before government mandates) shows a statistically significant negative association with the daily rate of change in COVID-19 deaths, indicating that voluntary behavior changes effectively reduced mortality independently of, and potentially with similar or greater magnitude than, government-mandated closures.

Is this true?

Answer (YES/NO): YES